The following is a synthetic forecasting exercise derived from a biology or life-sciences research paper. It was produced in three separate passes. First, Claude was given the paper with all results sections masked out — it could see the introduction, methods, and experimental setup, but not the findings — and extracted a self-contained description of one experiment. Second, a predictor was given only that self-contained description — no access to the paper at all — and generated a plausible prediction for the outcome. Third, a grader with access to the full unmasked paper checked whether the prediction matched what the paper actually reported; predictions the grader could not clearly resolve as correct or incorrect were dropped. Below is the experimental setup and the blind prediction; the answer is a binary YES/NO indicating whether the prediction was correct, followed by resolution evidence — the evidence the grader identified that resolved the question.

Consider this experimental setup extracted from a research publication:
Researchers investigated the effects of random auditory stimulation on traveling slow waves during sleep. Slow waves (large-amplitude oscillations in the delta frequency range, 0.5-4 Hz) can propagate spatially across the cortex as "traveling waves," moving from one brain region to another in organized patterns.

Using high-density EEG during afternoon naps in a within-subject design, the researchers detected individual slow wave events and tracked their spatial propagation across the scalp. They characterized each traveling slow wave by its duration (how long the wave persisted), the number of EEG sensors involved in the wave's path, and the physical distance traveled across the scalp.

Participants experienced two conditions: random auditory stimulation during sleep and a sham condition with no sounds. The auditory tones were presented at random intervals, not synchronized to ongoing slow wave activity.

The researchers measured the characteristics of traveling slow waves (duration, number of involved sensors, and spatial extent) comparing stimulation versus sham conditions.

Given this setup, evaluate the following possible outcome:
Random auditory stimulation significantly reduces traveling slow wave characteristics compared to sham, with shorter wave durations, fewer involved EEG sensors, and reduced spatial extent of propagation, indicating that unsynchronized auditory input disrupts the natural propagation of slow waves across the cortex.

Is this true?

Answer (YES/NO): YES